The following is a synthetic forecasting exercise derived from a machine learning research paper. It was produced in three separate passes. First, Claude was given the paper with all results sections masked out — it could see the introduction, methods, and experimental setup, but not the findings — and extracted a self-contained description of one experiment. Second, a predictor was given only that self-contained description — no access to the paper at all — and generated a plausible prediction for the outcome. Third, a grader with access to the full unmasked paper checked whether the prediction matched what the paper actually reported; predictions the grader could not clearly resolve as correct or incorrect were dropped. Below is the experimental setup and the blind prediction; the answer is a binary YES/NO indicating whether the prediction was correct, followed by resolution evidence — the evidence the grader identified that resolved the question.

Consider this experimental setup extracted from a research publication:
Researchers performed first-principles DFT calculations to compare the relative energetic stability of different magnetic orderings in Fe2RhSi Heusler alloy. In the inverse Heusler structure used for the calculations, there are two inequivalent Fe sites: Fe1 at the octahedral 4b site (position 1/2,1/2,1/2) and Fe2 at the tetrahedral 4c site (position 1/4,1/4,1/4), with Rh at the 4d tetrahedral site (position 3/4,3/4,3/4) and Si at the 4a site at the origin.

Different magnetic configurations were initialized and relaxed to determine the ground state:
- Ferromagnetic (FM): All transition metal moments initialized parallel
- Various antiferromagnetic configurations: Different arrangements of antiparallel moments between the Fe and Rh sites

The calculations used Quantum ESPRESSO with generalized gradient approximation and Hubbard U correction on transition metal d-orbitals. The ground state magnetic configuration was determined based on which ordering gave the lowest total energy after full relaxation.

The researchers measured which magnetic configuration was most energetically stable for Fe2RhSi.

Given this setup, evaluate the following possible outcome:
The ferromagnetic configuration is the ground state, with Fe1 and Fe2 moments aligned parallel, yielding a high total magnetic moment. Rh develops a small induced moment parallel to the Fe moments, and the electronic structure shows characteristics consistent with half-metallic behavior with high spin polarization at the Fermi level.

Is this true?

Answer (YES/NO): YES